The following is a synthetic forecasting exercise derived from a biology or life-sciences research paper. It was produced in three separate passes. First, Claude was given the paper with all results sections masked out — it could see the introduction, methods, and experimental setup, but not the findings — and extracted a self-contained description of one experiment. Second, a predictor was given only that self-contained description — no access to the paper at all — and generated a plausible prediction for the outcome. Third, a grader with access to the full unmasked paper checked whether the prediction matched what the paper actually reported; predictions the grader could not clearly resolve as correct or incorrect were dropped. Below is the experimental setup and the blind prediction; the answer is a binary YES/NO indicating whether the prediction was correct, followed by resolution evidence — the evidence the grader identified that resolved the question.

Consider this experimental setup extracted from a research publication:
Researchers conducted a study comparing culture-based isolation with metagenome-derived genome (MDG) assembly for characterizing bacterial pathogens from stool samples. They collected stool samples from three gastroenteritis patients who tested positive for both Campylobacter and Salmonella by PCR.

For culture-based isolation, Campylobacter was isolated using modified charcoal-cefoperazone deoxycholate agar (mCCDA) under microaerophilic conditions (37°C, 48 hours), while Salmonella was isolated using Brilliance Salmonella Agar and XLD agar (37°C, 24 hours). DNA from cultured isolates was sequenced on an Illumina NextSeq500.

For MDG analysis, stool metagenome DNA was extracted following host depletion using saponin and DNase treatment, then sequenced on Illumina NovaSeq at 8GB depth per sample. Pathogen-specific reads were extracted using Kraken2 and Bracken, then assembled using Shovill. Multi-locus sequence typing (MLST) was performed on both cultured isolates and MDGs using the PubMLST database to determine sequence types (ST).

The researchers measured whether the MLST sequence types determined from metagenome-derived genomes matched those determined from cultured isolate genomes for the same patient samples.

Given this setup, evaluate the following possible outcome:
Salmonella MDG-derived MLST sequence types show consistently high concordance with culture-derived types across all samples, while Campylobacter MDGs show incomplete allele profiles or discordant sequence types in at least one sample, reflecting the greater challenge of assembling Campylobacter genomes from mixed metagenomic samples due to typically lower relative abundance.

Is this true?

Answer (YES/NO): NO